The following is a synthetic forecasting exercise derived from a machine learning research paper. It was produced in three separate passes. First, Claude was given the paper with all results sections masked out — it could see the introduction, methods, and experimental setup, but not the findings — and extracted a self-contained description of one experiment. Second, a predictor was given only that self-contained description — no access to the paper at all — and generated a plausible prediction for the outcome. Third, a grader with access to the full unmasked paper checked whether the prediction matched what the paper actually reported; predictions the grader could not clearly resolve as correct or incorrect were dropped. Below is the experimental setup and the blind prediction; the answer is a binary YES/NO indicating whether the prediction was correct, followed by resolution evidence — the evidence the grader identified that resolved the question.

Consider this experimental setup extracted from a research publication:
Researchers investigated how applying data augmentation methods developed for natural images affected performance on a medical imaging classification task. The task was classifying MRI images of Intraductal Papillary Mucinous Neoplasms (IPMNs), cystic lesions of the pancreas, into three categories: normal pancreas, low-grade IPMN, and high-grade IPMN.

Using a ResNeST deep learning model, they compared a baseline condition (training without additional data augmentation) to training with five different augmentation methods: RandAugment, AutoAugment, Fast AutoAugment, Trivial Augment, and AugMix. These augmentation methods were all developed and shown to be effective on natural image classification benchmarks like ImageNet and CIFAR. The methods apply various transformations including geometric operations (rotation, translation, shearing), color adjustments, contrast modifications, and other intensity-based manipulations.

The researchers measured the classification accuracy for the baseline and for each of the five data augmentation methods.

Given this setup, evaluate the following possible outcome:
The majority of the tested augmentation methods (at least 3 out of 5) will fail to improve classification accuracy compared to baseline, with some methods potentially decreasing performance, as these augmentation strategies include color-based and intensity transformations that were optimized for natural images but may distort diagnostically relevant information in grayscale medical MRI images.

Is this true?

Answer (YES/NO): YES